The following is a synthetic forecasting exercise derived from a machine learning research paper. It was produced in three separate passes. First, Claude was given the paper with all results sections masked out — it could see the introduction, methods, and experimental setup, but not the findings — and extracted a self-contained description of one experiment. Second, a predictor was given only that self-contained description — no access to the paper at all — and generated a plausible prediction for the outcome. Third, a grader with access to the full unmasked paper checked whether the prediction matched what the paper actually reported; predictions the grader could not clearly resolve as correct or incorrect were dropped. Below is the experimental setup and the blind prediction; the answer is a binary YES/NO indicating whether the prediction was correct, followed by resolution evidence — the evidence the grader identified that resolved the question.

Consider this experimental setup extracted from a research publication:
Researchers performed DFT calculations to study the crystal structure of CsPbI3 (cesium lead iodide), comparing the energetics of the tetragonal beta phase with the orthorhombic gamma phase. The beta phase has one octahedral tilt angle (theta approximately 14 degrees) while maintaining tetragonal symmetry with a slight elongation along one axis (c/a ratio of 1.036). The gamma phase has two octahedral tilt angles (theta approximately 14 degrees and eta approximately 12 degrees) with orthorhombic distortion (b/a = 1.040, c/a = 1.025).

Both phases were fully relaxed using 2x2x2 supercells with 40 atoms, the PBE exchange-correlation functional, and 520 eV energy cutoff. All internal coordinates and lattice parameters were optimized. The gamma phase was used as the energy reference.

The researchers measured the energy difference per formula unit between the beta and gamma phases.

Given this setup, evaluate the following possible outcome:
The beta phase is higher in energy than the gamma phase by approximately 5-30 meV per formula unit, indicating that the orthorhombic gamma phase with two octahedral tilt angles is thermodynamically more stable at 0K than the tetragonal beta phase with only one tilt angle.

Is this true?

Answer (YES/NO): NO